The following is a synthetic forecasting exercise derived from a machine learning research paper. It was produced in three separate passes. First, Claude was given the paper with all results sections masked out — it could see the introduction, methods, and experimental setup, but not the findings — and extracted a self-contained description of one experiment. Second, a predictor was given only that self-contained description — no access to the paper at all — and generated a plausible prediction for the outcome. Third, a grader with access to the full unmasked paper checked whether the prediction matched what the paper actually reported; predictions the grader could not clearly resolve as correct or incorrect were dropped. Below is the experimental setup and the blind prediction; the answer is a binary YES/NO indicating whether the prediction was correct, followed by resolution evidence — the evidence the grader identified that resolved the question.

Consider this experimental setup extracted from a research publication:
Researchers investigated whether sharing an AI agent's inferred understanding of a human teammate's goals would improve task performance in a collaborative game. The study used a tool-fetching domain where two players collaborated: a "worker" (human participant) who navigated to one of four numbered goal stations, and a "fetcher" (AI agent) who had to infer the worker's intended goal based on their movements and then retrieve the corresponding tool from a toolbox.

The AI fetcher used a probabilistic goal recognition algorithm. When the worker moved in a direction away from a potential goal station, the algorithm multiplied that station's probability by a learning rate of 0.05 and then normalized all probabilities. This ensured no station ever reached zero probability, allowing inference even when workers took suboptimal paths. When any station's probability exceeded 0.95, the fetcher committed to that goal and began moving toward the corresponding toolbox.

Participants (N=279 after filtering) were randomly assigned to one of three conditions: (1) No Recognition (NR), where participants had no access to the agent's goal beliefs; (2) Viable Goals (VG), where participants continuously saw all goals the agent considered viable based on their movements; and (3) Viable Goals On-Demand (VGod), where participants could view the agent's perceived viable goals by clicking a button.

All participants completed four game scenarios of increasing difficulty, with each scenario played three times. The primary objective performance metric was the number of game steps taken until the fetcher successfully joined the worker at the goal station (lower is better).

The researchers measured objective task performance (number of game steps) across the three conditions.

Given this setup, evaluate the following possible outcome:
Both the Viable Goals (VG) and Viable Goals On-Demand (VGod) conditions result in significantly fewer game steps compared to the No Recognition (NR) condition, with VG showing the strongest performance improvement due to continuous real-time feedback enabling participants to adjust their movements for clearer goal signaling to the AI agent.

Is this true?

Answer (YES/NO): NO